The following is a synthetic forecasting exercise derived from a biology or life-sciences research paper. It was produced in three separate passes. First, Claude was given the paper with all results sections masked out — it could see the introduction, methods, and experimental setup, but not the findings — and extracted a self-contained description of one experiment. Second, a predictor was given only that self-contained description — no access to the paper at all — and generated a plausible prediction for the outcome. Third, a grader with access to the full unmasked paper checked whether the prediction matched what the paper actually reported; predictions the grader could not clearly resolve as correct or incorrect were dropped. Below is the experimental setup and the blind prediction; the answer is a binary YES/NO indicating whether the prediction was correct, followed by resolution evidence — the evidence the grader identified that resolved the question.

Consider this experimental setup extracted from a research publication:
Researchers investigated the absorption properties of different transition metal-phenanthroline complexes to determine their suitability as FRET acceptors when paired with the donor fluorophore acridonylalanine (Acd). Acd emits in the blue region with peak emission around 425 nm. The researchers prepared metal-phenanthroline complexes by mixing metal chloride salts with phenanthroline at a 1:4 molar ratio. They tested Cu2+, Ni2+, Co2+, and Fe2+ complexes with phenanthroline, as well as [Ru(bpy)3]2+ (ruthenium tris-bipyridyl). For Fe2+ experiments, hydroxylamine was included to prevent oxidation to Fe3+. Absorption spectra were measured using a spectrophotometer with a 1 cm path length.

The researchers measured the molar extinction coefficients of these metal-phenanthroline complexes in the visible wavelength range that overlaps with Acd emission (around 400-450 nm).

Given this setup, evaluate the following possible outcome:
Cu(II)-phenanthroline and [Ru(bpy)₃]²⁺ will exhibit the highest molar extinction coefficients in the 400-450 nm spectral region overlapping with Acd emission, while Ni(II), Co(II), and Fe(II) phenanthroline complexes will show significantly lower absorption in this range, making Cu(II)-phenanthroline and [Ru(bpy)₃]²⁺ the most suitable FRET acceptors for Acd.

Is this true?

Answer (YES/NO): NO